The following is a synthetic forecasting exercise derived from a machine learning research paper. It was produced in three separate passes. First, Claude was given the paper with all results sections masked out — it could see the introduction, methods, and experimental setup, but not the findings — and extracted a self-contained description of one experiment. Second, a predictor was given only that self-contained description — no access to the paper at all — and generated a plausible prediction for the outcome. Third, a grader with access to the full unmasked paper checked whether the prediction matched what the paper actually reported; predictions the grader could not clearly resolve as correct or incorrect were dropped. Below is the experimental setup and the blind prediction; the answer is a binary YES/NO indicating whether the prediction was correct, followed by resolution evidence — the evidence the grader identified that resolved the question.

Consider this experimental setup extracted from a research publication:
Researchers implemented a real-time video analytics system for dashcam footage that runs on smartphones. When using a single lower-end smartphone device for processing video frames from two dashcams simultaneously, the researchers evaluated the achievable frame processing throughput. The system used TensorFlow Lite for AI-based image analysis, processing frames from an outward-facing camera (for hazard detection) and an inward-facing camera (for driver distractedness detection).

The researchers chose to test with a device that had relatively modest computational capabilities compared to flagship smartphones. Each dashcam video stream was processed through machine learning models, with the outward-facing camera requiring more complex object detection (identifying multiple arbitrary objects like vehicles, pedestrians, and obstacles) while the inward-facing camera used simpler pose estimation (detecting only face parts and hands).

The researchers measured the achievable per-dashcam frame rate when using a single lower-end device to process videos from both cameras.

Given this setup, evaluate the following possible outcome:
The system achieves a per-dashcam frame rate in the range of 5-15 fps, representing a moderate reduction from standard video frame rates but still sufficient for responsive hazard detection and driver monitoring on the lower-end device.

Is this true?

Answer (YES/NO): NO